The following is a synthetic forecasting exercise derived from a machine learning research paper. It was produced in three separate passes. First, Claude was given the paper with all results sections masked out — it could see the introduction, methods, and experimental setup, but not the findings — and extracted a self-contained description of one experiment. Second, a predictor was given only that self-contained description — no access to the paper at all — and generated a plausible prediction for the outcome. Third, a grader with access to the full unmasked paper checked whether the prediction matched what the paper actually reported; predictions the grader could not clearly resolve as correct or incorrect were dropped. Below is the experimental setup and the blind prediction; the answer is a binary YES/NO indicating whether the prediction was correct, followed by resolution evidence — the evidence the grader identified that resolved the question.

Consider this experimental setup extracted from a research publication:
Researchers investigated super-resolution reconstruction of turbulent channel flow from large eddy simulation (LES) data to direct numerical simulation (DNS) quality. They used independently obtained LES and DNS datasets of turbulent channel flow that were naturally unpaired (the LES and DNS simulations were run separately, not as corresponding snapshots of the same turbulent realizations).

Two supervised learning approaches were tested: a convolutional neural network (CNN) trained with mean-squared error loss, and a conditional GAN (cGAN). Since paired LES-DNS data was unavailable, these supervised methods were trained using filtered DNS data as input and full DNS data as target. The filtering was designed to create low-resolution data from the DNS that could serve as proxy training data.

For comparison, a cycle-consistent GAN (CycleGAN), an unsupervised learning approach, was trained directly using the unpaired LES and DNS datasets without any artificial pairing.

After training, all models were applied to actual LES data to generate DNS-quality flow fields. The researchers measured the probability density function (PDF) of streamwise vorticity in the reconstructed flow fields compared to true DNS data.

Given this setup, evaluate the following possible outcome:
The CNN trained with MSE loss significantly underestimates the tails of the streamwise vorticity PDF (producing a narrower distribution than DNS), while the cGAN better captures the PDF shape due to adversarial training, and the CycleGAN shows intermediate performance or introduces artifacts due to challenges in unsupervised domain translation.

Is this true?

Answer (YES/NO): NO